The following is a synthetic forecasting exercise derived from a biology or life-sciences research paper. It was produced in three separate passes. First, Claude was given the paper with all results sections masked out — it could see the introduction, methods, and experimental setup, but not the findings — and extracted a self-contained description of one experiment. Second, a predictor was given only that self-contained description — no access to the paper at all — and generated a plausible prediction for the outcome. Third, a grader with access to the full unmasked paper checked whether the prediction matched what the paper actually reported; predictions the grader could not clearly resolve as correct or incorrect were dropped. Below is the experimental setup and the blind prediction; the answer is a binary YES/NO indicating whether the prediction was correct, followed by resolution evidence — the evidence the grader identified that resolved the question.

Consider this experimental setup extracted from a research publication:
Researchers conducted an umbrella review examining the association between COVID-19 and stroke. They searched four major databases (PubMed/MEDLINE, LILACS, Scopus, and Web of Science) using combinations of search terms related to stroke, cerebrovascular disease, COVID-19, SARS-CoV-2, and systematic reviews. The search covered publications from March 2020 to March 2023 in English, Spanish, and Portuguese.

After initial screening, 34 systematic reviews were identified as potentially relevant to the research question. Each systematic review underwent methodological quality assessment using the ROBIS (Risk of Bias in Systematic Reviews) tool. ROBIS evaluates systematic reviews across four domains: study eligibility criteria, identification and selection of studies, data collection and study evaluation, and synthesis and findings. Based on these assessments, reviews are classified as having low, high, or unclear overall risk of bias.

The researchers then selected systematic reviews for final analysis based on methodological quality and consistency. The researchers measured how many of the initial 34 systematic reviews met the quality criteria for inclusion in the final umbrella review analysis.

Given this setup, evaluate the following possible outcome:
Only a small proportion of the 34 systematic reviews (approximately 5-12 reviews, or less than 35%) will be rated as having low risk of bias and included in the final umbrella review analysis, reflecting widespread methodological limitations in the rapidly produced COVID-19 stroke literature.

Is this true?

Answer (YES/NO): NO